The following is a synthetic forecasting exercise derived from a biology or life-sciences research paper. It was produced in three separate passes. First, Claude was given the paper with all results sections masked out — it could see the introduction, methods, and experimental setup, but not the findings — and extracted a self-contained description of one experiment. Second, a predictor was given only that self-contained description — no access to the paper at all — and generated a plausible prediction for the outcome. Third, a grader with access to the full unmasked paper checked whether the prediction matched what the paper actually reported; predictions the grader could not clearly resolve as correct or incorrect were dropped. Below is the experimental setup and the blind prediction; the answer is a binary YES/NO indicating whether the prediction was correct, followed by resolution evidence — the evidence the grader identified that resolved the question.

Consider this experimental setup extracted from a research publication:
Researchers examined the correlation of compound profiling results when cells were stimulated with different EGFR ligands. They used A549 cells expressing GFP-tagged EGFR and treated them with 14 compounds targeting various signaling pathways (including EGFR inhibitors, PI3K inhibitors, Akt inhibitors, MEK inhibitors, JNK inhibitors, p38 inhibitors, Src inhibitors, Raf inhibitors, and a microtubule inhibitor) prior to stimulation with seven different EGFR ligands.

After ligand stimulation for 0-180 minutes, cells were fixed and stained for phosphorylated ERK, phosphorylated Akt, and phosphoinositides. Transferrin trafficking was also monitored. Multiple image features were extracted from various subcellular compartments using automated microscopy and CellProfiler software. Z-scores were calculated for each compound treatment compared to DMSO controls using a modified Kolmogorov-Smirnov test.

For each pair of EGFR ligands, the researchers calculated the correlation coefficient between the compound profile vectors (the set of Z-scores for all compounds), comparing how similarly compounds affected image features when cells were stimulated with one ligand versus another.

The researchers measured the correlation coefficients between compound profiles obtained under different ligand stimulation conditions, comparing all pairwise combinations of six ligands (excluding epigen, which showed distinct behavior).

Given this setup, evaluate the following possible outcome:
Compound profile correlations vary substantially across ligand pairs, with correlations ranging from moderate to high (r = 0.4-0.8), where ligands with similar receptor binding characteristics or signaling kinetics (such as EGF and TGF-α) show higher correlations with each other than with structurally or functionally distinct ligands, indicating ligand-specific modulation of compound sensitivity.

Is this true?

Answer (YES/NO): NO